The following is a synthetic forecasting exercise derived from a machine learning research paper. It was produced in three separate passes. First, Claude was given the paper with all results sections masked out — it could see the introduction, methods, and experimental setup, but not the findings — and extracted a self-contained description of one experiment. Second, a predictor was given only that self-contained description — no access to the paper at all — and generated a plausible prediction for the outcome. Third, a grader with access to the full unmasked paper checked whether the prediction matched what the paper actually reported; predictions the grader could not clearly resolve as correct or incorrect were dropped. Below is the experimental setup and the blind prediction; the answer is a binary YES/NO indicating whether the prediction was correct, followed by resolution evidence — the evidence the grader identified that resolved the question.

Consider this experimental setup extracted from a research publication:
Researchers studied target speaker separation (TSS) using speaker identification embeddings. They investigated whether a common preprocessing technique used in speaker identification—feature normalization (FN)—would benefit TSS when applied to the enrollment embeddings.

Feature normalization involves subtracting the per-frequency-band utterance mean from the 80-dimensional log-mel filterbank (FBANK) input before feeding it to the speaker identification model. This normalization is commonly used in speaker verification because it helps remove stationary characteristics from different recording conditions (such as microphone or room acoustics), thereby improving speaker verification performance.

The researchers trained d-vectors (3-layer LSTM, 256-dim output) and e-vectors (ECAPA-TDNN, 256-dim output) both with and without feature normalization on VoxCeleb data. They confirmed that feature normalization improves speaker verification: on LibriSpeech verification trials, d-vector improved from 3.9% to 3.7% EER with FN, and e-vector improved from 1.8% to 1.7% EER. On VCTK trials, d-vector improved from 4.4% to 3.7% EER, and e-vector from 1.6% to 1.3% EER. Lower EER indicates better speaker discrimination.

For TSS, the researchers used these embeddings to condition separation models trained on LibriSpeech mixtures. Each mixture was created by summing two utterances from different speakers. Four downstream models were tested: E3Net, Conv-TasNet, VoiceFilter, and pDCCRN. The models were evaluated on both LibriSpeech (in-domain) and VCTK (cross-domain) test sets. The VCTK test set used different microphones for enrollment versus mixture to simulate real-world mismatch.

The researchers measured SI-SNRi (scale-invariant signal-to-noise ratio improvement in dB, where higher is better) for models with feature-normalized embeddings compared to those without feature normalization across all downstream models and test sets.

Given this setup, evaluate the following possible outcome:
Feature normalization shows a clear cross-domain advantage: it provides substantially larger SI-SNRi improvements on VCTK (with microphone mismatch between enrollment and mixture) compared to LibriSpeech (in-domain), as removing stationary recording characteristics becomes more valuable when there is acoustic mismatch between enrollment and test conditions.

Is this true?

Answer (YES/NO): NO